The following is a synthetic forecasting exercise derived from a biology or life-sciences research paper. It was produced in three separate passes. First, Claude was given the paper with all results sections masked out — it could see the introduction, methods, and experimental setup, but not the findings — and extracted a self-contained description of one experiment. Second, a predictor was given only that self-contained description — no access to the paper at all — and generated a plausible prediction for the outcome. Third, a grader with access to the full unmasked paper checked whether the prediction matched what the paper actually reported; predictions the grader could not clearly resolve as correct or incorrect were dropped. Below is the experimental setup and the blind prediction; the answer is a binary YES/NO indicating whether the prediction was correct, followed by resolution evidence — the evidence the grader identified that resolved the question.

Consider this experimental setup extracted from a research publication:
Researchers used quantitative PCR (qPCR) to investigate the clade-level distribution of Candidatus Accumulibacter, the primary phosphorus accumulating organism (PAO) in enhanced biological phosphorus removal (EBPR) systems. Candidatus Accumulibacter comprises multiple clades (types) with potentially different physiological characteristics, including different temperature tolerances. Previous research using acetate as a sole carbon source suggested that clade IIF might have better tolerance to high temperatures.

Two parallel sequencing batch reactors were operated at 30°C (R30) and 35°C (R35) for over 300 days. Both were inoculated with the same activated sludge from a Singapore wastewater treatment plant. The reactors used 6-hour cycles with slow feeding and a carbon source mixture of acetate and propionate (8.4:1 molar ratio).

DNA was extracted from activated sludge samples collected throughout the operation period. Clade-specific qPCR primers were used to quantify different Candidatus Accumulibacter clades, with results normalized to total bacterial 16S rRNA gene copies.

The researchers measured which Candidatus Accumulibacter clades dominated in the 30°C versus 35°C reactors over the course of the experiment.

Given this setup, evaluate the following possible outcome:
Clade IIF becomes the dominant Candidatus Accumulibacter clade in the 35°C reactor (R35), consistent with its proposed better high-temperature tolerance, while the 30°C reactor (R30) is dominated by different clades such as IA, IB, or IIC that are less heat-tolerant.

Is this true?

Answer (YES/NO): NO